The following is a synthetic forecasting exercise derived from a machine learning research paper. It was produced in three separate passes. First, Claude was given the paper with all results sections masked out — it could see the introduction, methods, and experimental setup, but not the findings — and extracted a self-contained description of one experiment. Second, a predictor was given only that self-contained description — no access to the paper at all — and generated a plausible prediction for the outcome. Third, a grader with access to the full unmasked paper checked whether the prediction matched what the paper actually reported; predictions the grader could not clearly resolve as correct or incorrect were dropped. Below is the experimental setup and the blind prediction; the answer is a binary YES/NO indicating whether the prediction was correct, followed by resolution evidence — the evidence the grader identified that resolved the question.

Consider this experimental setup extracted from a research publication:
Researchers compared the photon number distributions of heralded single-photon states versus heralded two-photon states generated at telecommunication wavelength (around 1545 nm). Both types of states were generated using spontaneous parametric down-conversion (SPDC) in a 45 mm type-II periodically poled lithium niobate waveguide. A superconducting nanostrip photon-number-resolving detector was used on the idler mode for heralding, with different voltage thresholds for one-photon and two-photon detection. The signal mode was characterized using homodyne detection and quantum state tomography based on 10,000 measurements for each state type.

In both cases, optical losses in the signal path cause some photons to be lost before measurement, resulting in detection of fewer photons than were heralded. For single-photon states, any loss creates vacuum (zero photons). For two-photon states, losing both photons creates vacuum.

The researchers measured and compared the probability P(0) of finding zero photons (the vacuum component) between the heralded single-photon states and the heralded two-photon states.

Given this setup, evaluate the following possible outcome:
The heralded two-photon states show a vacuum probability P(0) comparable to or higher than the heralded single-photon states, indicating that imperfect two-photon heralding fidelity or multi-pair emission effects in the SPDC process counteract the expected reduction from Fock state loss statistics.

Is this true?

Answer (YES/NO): NO